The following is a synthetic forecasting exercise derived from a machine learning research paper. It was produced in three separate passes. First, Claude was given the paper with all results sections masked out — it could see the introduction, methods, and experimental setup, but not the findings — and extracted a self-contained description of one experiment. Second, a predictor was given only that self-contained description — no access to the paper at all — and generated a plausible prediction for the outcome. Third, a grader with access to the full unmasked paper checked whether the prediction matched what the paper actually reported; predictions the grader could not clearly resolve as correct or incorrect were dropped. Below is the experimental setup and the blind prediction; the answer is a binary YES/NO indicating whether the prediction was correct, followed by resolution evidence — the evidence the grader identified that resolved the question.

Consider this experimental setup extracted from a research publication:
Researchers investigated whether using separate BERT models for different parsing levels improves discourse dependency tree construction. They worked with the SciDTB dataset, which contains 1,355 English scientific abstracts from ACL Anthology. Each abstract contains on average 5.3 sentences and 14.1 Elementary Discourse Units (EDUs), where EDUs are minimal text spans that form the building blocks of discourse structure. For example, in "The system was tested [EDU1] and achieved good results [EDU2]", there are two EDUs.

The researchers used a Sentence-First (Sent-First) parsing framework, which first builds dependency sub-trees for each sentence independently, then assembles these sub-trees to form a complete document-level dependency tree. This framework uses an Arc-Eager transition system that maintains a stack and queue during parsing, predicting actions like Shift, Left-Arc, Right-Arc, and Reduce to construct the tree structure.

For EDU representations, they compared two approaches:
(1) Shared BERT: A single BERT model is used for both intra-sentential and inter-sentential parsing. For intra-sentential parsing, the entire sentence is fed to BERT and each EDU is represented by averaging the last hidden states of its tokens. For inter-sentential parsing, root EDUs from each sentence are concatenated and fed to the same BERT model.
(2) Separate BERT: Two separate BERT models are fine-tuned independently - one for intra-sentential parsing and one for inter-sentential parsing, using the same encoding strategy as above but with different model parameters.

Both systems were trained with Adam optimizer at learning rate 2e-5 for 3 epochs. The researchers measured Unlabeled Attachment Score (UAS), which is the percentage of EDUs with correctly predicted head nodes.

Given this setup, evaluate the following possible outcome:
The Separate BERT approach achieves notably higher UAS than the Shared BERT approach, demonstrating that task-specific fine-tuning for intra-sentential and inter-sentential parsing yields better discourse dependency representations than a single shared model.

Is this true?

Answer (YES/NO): YES